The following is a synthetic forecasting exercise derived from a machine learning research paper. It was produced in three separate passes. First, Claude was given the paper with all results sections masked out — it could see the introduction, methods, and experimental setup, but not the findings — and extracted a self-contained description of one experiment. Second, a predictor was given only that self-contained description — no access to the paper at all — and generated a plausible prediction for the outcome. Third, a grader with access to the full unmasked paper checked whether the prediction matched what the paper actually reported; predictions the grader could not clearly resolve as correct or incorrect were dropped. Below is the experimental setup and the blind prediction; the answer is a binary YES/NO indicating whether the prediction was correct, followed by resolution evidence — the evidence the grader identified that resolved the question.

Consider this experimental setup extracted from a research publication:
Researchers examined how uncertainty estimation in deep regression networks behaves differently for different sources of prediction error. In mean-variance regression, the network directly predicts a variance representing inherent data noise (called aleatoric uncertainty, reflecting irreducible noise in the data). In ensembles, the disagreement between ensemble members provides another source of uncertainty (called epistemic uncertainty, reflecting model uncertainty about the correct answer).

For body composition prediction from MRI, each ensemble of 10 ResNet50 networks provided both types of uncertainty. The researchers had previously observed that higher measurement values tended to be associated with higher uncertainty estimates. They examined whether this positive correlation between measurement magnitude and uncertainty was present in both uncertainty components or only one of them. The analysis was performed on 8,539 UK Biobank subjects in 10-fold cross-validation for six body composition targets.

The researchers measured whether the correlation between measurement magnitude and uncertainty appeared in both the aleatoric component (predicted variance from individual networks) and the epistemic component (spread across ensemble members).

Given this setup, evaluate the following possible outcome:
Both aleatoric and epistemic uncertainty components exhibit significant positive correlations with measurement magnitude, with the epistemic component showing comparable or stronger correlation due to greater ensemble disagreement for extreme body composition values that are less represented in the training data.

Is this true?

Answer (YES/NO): NO